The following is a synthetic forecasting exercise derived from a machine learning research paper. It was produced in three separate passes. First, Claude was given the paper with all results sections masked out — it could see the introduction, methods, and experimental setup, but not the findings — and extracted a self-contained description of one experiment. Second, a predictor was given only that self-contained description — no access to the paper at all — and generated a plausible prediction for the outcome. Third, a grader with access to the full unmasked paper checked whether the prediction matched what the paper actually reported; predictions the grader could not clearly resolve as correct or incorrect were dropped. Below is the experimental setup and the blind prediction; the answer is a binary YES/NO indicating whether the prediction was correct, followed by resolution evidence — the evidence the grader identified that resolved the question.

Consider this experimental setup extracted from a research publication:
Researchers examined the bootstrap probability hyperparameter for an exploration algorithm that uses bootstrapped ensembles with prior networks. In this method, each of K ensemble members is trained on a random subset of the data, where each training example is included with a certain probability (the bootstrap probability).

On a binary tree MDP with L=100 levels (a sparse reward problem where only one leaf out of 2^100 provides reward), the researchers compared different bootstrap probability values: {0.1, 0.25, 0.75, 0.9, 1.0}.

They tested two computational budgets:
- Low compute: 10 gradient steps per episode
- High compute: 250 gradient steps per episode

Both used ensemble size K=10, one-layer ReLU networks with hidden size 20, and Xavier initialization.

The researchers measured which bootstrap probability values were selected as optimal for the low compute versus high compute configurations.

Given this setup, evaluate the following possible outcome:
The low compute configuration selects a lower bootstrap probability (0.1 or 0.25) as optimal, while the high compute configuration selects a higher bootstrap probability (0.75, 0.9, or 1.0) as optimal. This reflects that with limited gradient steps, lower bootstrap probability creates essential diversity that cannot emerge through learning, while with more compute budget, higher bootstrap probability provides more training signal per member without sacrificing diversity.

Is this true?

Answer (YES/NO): NO